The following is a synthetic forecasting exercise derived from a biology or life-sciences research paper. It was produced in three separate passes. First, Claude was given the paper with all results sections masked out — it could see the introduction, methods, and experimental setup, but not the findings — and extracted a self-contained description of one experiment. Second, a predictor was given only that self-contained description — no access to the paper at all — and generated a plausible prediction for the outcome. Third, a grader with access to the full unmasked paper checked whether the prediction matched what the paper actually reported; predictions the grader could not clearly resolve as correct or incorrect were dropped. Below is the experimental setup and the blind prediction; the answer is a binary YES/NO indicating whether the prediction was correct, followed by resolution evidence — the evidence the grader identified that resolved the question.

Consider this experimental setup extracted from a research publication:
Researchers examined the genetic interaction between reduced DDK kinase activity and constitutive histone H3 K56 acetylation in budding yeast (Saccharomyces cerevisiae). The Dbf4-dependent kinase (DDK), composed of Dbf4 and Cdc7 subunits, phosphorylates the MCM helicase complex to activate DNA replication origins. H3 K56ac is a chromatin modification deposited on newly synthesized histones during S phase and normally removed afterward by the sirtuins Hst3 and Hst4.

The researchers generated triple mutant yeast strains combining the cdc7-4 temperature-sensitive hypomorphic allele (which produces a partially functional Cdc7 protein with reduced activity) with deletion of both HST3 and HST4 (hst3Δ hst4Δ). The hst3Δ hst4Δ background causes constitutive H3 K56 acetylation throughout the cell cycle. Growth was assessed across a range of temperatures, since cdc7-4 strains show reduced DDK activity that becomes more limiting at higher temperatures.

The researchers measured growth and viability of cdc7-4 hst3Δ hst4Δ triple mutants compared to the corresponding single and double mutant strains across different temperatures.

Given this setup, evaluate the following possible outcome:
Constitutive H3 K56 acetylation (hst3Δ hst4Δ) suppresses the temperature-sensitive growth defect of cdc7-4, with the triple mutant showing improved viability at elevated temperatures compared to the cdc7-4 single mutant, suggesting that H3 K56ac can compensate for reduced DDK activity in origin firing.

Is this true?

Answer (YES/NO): NO